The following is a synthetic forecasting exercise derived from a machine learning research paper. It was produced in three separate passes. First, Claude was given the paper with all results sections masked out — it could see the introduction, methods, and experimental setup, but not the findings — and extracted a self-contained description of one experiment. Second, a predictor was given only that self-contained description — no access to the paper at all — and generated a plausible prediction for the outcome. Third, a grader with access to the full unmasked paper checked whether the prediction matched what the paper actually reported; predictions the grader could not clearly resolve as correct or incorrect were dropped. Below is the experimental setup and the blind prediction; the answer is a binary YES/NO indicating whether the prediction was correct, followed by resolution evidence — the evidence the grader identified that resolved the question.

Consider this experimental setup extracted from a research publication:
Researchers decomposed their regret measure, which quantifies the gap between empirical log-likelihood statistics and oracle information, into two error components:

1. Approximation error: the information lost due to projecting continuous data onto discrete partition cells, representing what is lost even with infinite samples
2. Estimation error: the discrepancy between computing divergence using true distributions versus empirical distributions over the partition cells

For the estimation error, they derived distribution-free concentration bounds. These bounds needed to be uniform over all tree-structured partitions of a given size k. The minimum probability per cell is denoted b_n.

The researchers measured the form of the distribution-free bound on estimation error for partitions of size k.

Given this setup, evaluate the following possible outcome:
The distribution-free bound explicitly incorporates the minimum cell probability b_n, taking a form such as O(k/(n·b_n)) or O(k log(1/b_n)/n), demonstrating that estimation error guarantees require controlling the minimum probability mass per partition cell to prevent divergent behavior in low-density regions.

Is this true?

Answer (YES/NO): NO